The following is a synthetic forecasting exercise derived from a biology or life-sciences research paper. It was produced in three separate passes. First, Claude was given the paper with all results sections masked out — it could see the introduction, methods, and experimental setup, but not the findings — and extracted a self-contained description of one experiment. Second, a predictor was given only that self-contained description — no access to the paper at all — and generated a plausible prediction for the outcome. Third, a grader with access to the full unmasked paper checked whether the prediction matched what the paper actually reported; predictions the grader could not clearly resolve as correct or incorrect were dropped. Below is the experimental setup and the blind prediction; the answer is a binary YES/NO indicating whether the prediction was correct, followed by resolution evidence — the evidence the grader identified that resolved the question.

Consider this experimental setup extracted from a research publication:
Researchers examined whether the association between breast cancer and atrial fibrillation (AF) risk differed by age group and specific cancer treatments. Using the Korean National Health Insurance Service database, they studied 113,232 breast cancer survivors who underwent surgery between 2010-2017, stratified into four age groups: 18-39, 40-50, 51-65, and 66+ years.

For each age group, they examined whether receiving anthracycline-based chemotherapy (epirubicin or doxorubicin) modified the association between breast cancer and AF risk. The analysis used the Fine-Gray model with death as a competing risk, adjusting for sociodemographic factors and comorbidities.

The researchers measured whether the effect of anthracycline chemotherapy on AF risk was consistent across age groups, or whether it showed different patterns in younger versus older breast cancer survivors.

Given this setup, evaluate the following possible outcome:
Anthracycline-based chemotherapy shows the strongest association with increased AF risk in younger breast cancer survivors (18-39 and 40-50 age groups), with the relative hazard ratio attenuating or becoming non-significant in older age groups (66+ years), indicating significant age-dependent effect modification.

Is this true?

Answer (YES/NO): YES